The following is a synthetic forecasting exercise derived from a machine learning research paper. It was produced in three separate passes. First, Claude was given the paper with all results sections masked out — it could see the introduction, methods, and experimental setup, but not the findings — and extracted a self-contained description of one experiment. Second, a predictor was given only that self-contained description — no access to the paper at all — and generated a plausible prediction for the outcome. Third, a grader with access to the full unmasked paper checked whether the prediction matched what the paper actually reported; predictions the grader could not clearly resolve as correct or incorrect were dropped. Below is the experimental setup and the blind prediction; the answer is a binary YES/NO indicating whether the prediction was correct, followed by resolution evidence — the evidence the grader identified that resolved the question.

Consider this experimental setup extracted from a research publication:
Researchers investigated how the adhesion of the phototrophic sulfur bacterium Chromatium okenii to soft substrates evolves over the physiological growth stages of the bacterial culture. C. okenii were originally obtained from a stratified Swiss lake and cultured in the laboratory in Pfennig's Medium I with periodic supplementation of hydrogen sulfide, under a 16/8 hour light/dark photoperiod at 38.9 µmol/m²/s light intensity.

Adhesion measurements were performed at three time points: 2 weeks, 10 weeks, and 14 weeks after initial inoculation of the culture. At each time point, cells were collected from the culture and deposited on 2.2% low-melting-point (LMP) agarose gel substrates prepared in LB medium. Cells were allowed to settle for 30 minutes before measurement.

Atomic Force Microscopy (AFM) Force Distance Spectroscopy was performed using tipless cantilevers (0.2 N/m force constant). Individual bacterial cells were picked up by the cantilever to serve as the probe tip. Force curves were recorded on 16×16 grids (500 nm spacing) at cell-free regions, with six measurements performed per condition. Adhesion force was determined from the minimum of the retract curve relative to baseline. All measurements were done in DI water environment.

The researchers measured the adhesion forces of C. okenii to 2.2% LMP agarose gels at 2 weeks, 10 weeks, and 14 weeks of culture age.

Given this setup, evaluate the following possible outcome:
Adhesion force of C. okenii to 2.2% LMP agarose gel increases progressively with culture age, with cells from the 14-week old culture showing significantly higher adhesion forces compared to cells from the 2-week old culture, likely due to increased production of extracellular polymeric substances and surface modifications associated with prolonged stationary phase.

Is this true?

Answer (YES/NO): NO